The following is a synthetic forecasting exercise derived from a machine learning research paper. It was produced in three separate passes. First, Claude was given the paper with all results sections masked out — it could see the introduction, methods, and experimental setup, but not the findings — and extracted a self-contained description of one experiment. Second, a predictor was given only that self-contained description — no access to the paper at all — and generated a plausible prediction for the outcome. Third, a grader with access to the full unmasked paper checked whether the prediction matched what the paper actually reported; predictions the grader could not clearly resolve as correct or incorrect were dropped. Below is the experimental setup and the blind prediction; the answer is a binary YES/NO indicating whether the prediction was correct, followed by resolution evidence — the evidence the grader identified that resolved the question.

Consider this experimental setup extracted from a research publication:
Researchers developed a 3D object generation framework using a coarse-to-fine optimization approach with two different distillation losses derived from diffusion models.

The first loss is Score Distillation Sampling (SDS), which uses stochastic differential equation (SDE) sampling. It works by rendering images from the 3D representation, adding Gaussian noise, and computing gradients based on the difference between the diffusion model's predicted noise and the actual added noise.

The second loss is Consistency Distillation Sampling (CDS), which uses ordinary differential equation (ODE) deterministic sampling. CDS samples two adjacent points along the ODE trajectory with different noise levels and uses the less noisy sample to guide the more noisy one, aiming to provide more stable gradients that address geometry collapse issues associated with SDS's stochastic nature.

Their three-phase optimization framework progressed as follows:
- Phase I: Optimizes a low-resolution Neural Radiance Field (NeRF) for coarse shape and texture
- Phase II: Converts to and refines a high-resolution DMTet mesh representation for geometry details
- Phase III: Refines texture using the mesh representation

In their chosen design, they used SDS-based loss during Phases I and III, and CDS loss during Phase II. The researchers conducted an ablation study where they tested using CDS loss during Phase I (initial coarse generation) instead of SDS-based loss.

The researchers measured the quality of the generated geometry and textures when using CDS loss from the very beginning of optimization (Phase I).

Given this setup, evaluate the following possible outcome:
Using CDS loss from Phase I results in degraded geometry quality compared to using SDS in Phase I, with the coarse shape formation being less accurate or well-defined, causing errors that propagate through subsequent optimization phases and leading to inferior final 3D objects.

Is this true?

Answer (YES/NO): YES